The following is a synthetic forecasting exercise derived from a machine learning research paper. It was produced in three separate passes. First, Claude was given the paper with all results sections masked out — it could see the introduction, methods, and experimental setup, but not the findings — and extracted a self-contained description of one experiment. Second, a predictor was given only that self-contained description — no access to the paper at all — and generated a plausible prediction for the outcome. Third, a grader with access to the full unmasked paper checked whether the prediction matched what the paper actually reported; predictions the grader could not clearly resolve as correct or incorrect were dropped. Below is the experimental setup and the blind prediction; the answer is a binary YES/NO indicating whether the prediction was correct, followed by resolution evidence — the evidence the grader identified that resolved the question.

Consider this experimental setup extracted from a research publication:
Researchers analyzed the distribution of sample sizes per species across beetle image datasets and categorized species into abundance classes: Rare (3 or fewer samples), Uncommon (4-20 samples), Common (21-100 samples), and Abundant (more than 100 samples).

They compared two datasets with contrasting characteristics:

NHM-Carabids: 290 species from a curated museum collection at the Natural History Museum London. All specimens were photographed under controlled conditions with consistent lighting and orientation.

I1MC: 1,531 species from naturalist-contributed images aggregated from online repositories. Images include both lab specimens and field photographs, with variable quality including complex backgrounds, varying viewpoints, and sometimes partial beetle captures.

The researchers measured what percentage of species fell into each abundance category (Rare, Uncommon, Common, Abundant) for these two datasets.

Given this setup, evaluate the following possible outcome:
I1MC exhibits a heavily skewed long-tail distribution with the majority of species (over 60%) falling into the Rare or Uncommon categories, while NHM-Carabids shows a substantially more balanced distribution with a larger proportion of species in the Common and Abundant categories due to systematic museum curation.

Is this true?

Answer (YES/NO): YES